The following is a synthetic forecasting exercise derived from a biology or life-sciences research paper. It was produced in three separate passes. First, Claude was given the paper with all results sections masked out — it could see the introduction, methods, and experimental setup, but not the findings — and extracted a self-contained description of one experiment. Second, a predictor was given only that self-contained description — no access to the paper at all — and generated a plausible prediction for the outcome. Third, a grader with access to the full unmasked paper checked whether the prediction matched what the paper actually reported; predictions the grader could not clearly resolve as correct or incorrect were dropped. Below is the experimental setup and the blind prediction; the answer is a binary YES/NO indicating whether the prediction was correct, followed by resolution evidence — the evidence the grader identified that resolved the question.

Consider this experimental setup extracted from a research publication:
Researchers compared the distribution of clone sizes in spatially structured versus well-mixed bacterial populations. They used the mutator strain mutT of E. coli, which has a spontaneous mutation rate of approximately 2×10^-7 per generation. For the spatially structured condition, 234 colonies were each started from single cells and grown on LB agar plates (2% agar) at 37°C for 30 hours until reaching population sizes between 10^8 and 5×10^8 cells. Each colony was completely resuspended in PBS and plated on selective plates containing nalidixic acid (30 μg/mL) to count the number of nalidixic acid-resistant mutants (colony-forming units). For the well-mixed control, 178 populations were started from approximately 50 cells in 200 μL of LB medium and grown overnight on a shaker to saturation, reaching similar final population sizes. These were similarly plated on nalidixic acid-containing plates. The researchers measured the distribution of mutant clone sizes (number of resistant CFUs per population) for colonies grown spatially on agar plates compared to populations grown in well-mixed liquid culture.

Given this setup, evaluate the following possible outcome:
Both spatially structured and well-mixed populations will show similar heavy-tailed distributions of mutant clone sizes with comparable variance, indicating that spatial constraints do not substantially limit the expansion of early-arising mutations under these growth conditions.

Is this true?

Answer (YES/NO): NO